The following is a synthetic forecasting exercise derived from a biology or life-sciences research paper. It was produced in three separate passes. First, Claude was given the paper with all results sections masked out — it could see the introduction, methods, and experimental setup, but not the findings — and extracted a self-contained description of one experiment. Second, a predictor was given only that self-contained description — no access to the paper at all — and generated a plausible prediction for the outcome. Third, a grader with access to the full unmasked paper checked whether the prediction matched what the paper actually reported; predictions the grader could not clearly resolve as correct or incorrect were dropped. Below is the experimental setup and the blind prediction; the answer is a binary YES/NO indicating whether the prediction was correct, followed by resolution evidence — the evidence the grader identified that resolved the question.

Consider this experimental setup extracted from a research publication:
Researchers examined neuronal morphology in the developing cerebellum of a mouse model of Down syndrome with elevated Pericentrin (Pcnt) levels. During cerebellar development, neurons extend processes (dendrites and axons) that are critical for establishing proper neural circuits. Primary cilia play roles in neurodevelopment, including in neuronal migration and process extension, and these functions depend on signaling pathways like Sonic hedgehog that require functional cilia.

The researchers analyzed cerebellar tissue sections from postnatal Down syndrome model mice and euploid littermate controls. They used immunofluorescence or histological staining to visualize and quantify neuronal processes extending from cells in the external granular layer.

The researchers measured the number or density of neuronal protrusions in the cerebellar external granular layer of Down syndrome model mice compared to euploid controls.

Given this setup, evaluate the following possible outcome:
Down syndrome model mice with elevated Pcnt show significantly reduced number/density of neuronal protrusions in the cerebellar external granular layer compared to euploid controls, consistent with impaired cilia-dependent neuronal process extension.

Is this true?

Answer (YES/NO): NO